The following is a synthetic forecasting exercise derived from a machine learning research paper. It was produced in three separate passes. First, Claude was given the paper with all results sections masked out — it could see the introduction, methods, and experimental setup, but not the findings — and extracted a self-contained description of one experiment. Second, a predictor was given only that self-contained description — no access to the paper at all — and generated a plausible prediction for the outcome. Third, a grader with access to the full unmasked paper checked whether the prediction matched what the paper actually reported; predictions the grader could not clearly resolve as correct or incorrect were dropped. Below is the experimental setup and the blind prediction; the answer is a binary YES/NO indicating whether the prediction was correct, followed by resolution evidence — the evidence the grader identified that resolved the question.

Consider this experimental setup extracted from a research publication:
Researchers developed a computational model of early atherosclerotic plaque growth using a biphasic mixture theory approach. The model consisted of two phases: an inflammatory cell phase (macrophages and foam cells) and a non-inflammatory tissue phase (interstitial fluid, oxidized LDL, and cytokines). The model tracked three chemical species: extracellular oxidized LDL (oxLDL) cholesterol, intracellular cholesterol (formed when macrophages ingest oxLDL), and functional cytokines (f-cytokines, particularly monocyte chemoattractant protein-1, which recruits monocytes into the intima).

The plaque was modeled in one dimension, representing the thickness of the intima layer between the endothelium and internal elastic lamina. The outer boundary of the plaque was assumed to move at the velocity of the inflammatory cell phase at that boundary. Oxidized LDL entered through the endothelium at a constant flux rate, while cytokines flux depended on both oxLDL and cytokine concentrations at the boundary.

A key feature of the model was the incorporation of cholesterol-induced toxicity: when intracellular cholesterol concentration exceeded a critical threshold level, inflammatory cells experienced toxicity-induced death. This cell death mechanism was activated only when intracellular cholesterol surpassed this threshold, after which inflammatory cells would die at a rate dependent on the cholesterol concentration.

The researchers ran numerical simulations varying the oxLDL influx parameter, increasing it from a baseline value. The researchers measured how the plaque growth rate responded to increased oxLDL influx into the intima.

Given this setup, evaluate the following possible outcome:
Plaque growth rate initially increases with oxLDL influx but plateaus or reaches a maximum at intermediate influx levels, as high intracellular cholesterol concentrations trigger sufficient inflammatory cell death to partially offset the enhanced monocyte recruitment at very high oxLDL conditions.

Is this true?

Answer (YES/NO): NO